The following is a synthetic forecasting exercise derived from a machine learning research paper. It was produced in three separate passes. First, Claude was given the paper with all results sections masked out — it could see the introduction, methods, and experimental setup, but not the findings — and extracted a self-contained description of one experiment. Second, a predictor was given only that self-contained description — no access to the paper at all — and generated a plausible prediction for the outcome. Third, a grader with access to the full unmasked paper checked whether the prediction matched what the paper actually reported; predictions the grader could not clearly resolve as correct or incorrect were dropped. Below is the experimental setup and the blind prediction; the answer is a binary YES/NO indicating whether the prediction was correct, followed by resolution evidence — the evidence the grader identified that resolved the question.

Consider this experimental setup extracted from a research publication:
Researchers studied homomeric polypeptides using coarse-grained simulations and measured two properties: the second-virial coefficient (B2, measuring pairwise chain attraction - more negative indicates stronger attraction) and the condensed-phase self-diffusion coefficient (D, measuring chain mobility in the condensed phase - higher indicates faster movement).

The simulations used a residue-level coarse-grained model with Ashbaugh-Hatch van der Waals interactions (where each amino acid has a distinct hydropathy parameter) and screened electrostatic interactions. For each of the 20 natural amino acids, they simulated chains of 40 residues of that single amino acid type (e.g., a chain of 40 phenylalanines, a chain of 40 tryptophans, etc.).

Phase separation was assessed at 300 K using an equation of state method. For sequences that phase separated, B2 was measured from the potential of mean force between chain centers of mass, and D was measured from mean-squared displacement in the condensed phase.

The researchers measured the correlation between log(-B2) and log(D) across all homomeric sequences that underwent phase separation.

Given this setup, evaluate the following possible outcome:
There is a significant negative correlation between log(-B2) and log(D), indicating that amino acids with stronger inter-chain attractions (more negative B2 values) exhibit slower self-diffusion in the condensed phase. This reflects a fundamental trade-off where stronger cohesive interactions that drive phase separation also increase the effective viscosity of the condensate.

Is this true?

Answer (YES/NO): YES